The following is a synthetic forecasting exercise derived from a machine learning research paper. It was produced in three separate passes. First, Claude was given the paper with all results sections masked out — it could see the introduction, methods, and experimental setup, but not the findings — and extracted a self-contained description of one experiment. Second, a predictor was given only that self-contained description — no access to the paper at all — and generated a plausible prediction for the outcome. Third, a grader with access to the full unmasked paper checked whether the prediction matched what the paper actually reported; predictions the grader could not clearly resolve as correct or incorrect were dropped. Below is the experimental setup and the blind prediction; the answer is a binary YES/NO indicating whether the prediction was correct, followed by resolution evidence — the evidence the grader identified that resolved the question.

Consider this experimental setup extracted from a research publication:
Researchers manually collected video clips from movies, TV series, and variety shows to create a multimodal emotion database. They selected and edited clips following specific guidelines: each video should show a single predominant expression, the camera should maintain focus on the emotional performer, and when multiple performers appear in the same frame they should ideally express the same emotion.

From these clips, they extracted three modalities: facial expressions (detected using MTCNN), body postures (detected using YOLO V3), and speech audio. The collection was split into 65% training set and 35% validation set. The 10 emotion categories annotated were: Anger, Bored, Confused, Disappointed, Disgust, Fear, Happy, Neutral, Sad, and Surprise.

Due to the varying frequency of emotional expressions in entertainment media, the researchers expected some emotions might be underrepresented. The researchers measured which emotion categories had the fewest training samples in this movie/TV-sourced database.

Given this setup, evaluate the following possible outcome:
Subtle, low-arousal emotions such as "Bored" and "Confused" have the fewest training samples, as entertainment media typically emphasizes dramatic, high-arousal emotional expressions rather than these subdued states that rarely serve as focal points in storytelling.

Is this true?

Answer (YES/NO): NO